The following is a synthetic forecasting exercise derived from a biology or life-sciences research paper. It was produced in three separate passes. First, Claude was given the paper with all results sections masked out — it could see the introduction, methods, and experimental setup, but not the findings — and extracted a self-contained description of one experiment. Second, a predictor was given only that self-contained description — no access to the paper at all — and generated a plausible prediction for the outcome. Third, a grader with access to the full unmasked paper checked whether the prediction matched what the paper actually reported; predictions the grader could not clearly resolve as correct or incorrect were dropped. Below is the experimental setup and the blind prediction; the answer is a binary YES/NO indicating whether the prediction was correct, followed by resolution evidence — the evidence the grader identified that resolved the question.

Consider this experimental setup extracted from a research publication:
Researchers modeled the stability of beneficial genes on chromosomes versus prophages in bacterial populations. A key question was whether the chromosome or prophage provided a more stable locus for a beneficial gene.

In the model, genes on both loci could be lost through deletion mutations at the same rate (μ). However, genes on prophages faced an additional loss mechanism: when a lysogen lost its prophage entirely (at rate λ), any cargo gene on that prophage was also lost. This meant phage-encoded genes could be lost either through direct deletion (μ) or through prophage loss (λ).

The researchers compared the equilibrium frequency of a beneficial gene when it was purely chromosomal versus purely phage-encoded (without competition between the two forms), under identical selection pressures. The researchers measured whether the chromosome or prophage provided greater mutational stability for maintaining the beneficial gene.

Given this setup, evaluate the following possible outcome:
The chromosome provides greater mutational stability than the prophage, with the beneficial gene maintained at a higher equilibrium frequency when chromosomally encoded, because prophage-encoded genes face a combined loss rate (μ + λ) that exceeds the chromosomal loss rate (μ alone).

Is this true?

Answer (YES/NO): YES